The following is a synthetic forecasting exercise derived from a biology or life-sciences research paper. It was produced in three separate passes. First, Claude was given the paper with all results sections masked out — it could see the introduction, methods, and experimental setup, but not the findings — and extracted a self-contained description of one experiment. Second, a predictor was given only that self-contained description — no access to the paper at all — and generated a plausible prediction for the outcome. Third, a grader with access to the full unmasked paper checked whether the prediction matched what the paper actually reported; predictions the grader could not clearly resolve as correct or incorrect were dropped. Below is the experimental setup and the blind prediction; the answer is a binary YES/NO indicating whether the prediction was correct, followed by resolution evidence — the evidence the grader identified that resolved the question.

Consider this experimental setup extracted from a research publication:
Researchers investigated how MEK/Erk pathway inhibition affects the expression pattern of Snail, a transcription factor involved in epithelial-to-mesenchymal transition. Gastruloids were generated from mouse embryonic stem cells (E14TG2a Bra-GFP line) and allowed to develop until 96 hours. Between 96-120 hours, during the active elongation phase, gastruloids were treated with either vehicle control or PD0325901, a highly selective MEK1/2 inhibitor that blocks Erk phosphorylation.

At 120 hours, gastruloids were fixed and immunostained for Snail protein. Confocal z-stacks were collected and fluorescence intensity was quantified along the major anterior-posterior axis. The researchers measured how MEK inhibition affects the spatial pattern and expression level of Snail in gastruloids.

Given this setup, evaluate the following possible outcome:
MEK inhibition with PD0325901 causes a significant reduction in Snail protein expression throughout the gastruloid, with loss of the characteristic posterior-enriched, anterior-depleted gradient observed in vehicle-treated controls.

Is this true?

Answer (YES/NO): NO